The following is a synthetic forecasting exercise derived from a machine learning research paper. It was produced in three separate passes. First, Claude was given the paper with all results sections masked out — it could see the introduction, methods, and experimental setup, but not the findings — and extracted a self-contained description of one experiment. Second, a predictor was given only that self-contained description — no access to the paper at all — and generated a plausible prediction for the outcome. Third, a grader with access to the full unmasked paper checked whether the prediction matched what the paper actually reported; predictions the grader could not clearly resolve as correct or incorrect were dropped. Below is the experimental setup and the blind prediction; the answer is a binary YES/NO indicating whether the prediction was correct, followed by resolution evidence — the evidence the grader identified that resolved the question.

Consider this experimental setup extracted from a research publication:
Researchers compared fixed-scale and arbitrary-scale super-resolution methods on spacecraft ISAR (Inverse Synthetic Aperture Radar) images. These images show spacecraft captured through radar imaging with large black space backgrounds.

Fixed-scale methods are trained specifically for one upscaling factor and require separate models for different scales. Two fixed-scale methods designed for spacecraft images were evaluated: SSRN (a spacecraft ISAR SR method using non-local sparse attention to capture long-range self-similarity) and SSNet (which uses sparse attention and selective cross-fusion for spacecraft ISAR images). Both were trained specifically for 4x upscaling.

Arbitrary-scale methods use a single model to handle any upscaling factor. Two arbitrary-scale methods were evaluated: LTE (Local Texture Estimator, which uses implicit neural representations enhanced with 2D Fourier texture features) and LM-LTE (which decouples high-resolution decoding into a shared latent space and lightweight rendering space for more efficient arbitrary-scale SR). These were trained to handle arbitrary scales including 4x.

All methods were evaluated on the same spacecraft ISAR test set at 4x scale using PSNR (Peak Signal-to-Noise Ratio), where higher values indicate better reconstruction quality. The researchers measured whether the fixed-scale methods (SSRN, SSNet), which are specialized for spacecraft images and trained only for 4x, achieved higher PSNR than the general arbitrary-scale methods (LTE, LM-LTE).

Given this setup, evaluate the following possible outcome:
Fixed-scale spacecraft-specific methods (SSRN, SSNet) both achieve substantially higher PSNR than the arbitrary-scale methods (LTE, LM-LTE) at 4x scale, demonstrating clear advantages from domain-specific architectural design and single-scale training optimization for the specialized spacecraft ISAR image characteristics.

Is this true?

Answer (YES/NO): NO